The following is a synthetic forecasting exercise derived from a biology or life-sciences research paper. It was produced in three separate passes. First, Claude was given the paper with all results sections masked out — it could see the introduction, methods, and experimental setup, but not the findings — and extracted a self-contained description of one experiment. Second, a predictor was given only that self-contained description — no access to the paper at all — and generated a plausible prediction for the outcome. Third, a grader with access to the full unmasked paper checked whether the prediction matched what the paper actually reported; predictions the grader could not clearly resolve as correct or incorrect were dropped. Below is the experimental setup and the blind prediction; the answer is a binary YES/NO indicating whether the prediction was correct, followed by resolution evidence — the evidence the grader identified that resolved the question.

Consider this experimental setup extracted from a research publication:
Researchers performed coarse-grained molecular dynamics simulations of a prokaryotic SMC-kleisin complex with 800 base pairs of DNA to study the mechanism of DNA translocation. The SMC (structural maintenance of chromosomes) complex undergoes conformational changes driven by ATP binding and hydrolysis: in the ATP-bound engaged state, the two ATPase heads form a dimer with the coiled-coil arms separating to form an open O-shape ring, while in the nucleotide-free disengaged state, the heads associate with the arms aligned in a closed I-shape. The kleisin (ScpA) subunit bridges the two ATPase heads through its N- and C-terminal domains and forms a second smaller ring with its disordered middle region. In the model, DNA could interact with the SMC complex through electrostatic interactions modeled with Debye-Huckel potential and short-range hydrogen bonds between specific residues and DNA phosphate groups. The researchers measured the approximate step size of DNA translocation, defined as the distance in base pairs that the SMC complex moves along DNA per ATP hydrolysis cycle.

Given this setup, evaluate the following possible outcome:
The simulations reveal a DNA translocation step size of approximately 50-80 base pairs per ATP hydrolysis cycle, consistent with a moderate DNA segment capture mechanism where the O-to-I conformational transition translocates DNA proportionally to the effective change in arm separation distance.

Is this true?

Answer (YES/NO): NO